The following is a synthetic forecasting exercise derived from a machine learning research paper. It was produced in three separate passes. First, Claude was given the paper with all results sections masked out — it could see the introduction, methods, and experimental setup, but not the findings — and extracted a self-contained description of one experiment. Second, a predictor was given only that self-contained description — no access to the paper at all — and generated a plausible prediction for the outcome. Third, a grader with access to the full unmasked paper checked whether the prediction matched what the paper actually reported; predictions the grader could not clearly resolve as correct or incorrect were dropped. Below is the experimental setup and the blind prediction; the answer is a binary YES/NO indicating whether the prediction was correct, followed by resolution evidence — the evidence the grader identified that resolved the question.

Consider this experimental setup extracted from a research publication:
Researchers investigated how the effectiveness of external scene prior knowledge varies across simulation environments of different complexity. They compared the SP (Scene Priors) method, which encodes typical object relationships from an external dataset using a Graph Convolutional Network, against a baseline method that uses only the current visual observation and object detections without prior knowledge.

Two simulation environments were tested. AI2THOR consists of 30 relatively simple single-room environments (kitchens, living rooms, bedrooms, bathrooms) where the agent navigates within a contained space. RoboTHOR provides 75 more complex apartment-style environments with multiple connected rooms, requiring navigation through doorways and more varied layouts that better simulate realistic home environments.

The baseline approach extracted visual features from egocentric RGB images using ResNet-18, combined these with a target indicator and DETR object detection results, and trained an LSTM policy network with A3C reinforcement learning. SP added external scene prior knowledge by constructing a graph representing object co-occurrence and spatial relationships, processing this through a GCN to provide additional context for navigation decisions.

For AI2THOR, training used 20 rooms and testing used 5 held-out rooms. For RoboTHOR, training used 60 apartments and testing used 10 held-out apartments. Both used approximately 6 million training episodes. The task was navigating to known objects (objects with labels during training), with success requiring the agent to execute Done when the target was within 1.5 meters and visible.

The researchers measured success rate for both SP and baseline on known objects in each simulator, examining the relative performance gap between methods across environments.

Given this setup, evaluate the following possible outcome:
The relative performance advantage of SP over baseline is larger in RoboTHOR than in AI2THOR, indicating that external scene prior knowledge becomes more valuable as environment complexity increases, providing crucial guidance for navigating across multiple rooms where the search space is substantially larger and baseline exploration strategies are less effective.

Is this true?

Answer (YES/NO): NO